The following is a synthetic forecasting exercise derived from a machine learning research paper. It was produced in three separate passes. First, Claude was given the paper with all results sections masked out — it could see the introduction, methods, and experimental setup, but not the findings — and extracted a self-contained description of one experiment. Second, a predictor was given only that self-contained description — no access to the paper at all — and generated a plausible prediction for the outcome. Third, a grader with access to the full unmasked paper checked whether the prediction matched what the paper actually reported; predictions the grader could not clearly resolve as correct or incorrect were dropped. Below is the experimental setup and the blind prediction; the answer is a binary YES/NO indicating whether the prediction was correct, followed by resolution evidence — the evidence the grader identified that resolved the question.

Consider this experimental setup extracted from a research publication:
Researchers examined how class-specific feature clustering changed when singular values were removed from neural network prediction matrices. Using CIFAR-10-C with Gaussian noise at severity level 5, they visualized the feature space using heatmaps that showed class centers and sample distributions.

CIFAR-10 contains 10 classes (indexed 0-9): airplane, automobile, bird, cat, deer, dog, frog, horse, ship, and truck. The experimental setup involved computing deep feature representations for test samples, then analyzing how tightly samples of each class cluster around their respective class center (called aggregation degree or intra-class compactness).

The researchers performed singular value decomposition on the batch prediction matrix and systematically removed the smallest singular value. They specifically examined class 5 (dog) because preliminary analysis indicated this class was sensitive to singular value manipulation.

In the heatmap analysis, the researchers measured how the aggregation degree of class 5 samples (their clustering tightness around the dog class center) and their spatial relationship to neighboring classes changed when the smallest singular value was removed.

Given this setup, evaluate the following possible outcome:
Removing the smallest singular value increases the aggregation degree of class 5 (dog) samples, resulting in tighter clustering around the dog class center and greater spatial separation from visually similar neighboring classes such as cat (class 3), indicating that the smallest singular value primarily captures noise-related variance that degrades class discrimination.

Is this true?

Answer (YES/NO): NO